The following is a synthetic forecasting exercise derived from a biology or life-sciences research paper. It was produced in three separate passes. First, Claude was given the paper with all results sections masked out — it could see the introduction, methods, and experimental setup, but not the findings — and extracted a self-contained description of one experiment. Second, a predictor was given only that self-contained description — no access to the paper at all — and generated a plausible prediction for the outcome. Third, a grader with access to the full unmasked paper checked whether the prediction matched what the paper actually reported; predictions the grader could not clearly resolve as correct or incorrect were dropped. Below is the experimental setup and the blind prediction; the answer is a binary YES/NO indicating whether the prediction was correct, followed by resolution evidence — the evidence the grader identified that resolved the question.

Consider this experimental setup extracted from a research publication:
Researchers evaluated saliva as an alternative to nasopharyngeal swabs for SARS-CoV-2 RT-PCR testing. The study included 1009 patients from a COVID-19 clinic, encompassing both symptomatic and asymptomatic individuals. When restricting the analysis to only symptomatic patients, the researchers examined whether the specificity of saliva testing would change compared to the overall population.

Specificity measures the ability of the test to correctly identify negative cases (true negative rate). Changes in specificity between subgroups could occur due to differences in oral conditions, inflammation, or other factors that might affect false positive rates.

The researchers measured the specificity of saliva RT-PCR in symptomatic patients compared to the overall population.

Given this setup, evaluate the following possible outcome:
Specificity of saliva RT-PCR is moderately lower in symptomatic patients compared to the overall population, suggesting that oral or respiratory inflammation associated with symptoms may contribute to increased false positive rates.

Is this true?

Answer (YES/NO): NO